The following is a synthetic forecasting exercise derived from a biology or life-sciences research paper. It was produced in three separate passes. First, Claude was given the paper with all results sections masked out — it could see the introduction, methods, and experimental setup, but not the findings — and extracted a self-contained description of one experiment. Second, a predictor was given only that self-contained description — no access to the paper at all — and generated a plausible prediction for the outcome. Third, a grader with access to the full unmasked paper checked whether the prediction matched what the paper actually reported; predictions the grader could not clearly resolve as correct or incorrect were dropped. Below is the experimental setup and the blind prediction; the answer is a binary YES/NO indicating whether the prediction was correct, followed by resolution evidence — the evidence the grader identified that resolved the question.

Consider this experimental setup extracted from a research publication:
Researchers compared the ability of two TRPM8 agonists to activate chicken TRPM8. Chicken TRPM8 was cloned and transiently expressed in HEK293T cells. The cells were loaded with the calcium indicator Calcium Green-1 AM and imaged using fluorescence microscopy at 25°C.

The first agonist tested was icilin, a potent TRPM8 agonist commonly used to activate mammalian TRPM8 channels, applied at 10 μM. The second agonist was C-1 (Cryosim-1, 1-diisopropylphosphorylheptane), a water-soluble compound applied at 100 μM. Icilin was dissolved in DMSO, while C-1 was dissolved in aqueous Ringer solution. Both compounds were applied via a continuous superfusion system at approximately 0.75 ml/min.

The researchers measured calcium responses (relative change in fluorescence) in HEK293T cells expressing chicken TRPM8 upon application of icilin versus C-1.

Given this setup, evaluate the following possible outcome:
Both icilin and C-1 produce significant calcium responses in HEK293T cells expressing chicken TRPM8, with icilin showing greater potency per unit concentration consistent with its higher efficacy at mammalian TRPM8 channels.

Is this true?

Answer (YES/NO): NO